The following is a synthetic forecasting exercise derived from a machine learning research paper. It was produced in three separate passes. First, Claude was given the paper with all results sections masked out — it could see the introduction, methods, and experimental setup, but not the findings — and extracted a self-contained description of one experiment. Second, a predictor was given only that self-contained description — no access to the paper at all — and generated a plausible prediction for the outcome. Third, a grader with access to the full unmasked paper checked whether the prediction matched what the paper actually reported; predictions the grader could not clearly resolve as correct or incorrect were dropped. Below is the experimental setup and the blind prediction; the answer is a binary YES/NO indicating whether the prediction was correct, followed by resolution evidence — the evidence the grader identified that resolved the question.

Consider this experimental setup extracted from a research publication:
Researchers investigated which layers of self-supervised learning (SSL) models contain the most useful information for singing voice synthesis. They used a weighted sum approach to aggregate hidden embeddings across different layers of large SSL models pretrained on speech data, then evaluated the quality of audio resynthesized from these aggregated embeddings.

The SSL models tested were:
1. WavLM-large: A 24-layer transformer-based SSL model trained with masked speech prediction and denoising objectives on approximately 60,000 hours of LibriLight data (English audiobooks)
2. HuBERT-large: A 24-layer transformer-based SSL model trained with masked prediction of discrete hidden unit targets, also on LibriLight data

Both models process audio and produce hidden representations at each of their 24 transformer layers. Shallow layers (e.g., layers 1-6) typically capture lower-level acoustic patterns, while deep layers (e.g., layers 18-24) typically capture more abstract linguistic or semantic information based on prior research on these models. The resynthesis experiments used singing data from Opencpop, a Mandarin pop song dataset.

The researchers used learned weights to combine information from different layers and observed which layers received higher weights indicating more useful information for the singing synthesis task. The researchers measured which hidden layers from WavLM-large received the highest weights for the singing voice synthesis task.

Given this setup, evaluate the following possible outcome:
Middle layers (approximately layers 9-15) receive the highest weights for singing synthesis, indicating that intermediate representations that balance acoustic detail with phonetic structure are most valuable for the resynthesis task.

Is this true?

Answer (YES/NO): NO